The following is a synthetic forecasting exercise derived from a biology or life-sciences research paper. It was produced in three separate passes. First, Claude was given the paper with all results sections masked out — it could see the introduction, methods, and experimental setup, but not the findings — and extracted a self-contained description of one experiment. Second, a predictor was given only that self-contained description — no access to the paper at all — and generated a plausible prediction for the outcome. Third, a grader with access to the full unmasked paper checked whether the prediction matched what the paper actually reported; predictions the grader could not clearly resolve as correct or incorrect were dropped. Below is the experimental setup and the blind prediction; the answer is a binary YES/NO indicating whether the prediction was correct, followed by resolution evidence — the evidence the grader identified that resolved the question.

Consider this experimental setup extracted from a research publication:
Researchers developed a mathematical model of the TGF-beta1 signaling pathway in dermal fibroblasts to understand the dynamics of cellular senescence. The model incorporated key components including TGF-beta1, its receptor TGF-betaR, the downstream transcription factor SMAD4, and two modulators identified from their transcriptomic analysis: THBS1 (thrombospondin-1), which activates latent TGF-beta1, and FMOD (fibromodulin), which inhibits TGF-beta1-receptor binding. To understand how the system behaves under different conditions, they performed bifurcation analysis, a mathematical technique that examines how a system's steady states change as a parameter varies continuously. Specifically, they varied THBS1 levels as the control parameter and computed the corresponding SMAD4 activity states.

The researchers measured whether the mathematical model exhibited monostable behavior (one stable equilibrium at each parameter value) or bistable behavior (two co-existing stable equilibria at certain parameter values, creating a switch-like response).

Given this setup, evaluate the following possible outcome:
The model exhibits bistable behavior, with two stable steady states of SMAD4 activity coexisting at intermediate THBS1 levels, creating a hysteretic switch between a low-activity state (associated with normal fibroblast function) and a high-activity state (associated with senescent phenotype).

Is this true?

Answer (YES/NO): NO